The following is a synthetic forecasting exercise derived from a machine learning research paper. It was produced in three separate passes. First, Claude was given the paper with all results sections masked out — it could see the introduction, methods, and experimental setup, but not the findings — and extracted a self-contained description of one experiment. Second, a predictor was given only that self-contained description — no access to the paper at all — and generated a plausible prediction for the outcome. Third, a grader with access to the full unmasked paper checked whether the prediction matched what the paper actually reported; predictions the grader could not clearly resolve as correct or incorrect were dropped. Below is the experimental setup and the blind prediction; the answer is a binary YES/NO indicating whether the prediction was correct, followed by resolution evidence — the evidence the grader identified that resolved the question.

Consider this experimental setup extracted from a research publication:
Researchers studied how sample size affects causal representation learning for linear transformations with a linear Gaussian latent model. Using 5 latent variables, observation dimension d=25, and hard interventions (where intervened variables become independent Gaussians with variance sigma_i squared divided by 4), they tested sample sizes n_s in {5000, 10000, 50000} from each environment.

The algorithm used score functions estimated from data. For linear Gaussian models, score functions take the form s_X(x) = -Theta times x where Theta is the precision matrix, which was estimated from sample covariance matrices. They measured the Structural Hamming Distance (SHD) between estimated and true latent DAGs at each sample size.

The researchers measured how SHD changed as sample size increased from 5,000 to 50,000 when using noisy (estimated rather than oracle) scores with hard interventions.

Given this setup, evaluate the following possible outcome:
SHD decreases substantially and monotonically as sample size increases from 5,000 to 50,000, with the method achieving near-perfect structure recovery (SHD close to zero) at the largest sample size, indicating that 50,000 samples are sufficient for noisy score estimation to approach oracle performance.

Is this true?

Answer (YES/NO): YES